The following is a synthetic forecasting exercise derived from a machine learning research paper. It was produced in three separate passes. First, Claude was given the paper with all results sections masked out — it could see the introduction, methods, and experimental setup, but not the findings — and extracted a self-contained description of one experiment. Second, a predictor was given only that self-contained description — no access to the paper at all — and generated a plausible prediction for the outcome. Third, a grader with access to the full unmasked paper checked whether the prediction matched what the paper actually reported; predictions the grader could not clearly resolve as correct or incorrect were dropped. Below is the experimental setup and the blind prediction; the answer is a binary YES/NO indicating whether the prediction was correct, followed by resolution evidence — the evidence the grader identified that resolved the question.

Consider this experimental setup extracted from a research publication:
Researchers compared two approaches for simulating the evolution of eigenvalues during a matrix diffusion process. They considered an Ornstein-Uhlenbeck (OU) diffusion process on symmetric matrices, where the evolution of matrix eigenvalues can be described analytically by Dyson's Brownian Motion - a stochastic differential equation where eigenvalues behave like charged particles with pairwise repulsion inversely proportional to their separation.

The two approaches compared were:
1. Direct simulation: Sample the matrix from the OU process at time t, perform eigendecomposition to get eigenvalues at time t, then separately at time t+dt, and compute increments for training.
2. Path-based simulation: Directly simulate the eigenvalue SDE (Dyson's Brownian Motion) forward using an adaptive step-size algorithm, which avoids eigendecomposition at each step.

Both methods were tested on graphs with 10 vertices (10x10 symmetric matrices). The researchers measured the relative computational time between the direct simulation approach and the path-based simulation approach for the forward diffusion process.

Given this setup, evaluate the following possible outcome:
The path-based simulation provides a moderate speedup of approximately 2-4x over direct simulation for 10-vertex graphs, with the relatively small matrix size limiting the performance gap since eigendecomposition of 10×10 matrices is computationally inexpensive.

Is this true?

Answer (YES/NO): NO